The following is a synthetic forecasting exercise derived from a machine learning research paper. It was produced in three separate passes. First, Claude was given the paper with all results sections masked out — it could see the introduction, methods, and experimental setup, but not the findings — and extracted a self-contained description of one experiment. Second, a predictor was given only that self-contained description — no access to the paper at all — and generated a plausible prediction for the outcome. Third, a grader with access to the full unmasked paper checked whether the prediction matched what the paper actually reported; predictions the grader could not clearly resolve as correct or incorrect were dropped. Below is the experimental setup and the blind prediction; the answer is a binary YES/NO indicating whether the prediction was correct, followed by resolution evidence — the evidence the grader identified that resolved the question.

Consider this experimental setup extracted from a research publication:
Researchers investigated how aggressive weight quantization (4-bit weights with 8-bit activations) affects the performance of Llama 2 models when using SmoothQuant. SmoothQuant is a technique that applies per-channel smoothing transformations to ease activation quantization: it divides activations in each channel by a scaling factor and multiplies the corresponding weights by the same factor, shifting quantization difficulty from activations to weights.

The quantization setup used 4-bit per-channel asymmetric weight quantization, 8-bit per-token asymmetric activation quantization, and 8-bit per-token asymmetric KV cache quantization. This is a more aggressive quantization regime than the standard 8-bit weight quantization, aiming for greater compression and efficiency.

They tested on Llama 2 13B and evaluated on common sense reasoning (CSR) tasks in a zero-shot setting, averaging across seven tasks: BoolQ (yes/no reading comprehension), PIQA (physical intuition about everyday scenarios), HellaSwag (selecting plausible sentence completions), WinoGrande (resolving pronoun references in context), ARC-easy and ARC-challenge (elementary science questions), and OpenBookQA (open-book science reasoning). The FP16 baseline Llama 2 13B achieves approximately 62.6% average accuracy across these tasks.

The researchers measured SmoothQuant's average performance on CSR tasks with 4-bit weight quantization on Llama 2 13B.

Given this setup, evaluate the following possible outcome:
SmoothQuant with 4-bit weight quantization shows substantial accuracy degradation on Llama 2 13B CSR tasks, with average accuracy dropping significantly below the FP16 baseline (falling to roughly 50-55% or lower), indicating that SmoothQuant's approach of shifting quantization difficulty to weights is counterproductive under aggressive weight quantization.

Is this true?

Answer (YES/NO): YES